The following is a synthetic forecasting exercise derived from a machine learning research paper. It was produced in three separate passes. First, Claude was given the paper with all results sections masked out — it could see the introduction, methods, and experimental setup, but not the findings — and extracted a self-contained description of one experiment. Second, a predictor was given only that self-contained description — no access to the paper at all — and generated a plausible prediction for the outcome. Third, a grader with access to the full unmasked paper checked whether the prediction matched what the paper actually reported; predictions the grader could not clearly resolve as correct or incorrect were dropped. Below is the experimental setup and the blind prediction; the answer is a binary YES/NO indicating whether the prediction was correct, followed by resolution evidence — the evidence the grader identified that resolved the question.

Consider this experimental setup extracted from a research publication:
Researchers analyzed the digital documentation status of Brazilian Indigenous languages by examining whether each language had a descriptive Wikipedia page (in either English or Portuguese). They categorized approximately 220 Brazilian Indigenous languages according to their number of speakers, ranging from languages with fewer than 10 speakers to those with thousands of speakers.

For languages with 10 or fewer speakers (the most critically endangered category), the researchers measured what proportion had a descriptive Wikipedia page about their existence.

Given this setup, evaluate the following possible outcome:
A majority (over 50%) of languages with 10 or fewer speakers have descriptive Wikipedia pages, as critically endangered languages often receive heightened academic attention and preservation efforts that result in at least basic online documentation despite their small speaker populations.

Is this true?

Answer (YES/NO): NO